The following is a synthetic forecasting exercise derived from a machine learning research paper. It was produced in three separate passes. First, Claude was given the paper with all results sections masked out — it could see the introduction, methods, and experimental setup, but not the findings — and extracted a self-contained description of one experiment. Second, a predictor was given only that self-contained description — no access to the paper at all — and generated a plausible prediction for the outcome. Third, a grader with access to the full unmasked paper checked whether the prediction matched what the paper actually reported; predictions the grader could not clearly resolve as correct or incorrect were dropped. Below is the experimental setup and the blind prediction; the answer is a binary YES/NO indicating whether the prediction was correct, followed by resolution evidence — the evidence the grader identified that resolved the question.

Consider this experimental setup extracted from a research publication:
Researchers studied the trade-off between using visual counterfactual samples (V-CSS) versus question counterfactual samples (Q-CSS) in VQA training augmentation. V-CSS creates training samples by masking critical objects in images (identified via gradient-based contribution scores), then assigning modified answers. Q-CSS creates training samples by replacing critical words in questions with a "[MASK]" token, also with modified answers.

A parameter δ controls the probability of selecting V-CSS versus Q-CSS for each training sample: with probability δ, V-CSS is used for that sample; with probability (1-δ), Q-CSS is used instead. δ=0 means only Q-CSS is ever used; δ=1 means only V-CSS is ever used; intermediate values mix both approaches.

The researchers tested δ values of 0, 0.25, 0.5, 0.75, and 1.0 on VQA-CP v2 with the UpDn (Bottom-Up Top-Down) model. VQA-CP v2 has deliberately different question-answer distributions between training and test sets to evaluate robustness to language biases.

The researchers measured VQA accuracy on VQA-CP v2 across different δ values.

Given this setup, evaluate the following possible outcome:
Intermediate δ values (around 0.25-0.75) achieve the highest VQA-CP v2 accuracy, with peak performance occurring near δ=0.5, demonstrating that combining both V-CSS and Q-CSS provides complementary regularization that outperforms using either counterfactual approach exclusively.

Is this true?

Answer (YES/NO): YES